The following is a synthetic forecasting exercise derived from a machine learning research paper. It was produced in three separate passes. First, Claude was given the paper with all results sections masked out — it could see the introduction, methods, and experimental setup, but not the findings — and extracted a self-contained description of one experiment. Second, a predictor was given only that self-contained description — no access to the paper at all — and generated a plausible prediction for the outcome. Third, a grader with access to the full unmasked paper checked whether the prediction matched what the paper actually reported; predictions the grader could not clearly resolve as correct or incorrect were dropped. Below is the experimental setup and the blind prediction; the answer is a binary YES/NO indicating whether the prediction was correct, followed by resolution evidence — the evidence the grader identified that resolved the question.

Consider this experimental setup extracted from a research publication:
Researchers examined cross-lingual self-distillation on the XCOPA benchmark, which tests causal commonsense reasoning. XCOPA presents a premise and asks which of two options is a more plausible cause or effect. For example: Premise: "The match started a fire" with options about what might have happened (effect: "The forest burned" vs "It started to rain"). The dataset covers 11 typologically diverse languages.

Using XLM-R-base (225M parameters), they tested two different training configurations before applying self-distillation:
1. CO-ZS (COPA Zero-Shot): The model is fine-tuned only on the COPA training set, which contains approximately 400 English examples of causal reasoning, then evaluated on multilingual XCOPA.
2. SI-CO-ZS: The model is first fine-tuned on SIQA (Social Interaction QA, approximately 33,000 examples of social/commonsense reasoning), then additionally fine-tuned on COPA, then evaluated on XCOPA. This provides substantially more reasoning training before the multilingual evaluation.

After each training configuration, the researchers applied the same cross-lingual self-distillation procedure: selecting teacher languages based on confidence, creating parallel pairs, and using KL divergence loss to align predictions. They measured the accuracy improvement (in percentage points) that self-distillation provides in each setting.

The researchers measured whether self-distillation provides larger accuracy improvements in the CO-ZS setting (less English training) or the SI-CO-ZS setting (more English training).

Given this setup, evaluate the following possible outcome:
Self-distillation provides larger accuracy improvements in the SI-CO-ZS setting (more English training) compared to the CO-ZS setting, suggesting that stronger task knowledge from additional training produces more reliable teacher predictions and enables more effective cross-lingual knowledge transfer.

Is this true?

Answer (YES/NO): NO